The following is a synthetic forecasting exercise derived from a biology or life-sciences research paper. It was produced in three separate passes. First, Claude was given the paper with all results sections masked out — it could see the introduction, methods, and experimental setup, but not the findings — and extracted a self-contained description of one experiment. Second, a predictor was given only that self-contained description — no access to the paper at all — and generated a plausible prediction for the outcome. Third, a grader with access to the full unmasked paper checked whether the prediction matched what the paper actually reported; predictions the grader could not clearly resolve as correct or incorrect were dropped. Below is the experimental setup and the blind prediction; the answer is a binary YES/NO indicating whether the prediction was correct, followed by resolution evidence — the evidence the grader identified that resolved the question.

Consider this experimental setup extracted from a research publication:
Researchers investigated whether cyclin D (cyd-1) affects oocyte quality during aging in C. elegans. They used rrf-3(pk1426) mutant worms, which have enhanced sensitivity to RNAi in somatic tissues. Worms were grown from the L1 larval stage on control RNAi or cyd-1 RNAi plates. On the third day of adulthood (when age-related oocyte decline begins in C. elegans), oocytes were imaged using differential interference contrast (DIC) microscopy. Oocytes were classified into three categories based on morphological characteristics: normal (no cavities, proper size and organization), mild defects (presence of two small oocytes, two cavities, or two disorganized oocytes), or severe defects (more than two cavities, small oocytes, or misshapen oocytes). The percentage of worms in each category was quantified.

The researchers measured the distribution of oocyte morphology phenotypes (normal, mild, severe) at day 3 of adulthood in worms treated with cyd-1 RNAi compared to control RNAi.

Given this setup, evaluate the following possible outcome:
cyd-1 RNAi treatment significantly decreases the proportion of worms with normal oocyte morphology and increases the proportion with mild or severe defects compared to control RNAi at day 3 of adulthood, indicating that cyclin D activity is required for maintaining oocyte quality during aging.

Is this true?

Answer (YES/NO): YES